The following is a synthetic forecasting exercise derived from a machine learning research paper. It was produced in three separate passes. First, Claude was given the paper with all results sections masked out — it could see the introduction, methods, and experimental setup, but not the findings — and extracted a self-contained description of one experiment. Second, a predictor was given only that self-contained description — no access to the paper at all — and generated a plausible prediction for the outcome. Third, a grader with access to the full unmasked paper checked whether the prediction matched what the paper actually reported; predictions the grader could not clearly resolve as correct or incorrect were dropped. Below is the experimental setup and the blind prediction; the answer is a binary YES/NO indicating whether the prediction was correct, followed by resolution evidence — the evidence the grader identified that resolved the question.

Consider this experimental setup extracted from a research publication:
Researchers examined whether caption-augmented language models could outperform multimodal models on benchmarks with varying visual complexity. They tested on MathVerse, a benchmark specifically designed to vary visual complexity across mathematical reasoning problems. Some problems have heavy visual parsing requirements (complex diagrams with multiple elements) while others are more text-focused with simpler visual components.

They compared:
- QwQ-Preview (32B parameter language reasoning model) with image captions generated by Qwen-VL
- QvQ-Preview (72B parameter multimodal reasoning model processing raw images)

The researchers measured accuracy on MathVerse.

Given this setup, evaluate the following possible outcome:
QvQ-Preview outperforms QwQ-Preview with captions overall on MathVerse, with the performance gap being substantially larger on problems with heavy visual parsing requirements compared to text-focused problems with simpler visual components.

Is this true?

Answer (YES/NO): NO